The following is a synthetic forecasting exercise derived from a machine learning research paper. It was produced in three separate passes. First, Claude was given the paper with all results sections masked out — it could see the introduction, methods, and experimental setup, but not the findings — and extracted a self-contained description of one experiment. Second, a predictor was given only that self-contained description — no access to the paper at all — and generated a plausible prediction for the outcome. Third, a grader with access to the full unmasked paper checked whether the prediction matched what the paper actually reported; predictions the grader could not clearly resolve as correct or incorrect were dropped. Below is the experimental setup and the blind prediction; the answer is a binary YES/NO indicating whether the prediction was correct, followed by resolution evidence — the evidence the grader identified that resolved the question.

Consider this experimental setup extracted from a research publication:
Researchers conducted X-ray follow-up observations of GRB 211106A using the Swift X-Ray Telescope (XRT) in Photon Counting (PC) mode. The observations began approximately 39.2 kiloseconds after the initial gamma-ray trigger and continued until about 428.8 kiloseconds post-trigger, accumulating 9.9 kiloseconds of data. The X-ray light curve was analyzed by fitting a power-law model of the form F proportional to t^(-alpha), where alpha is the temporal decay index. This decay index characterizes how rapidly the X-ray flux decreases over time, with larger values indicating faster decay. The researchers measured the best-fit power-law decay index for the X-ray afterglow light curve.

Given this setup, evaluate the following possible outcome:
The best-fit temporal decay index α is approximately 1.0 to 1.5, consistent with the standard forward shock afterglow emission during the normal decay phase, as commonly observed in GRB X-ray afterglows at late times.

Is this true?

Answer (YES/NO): YES